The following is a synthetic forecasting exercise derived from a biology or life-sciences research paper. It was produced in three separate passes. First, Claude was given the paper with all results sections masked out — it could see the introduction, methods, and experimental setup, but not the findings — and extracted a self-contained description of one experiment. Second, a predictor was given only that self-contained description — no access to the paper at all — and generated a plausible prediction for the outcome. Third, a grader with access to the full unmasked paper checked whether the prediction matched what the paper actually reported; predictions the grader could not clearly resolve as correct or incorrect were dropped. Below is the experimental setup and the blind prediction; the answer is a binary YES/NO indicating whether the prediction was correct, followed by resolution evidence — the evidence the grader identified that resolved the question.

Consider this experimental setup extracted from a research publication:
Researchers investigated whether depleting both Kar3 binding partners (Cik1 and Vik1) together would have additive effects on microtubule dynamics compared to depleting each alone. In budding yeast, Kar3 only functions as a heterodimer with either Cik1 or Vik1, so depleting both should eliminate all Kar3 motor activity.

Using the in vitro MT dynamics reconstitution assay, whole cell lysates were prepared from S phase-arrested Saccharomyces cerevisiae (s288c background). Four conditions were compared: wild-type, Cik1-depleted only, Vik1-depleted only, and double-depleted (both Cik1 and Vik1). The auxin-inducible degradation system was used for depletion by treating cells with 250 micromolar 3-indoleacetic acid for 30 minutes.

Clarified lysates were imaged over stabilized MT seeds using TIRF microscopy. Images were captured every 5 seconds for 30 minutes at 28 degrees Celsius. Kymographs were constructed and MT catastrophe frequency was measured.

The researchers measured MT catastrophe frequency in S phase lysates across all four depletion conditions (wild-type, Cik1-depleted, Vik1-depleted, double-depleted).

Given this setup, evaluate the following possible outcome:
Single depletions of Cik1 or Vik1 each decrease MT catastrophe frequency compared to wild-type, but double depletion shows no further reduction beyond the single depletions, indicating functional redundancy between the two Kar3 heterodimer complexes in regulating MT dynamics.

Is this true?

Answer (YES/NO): NO